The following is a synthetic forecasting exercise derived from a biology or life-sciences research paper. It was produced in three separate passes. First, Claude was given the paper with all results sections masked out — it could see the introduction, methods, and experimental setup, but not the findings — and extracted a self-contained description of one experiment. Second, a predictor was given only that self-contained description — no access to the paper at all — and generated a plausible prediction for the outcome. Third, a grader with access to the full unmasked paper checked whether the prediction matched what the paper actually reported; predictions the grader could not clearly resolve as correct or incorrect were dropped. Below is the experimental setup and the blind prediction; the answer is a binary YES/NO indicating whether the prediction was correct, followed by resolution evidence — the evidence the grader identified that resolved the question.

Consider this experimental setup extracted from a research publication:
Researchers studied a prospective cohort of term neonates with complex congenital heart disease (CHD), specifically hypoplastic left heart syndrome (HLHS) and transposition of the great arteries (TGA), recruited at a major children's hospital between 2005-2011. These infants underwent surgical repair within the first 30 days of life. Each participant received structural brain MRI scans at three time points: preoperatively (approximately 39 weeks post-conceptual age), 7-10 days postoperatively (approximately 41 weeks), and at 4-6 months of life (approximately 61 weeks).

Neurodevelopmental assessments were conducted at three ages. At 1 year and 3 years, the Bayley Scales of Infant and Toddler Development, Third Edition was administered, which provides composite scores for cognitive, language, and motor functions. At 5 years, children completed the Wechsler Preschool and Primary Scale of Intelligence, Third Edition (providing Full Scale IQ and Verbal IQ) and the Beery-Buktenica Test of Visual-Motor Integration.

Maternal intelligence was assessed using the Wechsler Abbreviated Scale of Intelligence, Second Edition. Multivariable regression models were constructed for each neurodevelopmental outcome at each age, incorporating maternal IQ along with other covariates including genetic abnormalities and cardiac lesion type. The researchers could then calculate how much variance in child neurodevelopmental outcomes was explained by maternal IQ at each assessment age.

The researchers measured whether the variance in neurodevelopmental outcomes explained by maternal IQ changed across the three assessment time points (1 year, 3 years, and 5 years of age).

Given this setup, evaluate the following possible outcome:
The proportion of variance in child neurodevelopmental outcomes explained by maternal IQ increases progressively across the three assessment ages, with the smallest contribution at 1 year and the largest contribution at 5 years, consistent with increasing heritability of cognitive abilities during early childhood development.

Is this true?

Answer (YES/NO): YES